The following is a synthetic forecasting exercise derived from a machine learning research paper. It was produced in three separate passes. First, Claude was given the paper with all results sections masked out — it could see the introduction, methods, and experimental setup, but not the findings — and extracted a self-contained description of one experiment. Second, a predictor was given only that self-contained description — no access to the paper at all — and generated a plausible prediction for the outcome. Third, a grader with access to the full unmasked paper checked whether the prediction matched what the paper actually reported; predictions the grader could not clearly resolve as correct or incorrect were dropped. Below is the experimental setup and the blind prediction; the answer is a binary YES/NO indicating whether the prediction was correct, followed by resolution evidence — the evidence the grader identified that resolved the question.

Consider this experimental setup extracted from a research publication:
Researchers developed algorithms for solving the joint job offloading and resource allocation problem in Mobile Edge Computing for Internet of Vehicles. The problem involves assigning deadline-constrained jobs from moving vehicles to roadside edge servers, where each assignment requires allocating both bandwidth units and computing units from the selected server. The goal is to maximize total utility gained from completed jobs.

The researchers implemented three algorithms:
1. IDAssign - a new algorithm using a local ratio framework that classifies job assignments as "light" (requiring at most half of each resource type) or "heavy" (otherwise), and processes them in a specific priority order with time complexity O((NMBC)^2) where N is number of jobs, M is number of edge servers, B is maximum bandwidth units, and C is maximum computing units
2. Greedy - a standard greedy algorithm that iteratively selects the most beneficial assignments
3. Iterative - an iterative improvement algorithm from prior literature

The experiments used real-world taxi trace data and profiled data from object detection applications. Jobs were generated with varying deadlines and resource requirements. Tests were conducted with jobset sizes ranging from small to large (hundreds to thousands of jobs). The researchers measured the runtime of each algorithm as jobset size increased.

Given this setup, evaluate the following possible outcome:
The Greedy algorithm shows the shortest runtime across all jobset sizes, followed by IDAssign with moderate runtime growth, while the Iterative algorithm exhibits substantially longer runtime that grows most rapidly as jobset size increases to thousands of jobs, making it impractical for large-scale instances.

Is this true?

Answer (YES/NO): NO